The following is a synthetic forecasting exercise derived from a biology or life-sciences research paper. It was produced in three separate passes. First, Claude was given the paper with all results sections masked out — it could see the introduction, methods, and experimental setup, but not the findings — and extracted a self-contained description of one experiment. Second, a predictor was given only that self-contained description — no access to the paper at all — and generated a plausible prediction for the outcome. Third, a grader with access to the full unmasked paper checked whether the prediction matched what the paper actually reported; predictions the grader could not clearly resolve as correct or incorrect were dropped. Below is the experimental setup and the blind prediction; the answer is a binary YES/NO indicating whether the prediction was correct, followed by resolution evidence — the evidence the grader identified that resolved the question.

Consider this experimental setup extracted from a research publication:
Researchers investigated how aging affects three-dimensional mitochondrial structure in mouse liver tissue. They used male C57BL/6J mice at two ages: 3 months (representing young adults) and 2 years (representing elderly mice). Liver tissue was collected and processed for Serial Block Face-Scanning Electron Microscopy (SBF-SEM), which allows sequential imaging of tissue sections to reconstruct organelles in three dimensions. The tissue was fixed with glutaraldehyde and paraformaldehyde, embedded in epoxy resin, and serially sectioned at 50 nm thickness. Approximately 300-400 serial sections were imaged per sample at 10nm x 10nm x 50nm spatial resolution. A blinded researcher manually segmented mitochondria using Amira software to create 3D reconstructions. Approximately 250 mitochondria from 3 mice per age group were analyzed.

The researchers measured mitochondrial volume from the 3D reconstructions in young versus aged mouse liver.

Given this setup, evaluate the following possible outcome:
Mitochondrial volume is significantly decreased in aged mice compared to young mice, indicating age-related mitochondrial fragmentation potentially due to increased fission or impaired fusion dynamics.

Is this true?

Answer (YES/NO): YES